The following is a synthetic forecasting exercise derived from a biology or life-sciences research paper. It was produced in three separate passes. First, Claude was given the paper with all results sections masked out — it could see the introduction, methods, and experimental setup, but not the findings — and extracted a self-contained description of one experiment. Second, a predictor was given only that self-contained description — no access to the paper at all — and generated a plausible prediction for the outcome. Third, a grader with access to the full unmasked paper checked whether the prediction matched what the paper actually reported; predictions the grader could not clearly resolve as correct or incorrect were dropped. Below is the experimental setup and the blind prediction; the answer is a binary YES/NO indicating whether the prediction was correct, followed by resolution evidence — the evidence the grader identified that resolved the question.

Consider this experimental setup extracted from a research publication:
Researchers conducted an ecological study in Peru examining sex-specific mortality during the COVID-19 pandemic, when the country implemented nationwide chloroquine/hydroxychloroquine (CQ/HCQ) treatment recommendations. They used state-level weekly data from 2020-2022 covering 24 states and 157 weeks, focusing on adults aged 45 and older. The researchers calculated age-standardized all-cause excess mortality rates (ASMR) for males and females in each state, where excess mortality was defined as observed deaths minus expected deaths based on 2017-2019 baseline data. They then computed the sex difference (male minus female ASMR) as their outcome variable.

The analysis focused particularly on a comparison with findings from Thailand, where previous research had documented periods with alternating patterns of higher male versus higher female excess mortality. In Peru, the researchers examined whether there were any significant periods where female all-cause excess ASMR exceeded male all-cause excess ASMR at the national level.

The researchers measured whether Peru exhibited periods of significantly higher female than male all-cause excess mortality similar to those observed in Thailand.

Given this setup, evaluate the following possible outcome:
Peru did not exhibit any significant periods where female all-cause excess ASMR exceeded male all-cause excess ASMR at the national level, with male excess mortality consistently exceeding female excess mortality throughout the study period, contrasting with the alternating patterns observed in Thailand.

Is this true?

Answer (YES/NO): YES